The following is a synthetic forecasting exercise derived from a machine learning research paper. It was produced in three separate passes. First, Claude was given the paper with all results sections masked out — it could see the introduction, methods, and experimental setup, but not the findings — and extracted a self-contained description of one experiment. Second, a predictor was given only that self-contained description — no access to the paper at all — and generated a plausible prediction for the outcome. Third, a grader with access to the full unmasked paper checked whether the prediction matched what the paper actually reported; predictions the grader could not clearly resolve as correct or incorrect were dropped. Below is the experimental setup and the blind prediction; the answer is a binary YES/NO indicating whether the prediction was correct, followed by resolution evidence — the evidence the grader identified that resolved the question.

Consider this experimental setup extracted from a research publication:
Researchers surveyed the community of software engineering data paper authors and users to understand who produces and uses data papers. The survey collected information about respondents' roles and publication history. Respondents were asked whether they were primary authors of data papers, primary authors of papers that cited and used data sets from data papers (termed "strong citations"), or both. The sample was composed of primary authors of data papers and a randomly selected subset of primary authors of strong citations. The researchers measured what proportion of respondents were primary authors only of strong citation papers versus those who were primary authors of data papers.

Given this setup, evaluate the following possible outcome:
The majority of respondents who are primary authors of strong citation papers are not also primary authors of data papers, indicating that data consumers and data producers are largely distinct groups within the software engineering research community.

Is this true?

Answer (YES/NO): YES